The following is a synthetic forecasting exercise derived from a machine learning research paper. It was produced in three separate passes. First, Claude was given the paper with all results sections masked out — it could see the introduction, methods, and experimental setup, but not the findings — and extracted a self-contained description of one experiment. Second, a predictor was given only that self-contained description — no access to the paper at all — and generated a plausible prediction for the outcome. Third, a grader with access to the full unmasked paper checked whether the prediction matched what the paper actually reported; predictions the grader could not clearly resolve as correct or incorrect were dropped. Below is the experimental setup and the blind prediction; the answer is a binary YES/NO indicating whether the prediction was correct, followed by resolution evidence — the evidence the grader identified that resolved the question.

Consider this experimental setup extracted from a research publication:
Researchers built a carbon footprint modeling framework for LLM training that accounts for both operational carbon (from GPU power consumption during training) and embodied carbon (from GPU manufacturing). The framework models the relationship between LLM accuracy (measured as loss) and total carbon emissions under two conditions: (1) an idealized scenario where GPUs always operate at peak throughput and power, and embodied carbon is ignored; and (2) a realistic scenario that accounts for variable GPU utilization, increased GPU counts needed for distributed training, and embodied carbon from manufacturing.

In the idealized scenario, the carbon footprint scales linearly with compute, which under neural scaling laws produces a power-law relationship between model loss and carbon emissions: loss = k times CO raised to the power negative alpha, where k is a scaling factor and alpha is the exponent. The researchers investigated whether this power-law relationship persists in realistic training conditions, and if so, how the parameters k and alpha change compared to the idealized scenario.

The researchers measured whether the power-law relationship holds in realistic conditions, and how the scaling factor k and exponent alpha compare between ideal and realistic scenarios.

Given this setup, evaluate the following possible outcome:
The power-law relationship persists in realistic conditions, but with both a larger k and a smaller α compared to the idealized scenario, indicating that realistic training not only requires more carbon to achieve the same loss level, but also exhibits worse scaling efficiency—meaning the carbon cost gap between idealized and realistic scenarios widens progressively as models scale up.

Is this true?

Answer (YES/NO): NO